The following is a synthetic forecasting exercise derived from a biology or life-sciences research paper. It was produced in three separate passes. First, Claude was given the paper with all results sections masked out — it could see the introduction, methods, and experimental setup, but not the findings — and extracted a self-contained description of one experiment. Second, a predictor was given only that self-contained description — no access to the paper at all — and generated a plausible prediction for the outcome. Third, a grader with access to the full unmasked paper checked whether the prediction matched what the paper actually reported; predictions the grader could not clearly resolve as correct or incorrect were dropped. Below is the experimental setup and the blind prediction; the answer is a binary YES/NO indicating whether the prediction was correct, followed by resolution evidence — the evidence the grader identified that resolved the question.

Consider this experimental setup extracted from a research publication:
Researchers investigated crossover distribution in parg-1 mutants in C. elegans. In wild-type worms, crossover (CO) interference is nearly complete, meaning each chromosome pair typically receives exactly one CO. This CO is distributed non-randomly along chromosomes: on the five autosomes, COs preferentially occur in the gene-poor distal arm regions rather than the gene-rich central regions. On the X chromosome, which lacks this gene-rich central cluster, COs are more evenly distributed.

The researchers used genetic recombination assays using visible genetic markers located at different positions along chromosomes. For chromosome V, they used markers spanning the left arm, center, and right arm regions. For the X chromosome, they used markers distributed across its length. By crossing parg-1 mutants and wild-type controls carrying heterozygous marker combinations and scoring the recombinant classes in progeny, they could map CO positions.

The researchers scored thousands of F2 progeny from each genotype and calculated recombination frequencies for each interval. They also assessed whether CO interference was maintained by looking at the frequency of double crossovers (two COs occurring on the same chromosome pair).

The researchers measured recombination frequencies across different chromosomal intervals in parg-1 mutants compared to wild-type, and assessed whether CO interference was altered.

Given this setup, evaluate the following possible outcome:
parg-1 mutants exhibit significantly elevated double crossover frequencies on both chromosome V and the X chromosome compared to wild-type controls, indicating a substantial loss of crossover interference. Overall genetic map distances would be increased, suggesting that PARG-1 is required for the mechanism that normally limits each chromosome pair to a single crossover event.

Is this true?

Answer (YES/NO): NO